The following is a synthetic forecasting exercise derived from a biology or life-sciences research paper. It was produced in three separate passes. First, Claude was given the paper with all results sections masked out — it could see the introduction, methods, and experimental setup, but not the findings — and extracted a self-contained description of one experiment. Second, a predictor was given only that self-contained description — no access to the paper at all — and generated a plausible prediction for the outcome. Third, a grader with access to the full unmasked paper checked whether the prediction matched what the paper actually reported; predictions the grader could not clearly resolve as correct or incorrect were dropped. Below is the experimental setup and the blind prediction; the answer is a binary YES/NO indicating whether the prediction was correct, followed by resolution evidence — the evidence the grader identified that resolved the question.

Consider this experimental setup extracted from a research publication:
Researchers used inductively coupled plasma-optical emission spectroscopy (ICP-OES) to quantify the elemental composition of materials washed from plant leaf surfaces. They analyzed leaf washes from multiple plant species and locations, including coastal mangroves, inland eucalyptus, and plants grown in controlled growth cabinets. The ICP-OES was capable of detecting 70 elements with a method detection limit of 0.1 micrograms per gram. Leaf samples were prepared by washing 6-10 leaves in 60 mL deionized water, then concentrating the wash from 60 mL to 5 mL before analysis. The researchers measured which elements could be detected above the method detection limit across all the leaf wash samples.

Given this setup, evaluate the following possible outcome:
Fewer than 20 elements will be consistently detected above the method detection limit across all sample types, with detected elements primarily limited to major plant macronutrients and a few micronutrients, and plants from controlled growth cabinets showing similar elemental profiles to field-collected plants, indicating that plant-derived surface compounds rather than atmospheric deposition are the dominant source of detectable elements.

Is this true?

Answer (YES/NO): NO